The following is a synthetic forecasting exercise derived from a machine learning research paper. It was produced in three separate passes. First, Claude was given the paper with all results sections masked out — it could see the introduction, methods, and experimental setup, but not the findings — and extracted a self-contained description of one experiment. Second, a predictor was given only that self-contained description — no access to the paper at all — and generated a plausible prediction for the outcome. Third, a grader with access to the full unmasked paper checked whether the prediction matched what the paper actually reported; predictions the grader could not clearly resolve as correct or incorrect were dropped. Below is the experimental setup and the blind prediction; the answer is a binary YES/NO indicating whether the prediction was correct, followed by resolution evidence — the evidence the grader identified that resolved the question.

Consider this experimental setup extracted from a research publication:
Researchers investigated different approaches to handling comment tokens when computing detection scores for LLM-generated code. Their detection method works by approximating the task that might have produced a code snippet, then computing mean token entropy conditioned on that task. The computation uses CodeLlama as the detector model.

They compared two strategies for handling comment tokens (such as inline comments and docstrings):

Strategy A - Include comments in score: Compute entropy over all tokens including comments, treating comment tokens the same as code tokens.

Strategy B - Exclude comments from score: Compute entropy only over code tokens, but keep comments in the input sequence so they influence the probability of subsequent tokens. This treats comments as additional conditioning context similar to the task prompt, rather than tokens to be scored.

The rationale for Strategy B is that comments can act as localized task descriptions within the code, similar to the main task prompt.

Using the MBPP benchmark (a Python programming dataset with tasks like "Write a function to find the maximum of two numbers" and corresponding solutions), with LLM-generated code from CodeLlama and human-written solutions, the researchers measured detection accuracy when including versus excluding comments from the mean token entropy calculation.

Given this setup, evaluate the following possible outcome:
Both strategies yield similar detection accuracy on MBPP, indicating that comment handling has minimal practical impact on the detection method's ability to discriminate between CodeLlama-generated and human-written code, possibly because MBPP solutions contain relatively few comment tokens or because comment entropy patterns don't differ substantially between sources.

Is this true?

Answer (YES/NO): NO